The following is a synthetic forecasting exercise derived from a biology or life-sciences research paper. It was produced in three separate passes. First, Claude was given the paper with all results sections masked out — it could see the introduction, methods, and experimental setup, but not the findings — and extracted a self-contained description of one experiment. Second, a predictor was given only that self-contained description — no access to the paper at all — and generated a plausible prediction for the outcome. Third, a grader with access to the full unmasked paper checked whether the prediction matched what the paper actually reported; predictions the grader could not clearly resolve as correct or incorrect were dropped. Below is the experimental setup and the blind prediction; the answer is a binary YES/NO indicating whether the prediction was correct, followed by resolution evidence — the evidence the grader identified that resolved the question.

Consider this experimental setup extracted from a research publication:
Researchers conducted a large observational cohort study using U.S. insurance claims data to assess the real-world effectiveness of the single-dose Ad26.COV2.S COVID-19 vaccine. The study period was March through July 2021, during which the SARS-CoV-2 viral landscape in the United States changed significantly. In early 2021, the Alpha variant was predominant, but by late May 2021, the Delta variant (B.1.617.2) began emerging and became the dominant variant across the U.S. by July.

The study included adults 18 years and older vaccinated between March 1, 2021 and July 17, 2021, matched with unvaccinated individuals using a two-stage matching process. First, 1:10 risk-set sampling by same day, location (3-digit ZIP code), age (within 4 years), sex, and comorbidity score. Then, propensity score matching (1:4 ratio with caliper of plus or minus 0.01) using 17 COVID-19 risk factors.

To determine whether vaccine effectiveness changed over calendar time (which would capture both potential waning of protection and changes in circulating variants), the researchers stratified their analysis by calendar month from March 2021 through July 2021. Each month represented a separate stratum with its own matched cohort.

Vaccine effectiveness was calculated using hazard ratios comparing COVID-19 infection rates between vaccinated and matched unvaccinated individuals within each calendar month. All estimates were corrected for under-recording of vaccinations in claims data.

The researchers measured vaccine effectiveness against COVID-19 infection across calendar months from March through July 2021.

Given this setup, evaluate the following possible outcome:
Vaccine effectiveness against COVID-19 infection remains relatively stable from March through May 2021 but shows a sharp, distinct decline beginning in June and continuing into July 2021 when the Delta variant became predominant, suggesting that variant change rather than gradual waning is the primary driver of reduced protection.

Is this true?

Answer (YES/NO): NO